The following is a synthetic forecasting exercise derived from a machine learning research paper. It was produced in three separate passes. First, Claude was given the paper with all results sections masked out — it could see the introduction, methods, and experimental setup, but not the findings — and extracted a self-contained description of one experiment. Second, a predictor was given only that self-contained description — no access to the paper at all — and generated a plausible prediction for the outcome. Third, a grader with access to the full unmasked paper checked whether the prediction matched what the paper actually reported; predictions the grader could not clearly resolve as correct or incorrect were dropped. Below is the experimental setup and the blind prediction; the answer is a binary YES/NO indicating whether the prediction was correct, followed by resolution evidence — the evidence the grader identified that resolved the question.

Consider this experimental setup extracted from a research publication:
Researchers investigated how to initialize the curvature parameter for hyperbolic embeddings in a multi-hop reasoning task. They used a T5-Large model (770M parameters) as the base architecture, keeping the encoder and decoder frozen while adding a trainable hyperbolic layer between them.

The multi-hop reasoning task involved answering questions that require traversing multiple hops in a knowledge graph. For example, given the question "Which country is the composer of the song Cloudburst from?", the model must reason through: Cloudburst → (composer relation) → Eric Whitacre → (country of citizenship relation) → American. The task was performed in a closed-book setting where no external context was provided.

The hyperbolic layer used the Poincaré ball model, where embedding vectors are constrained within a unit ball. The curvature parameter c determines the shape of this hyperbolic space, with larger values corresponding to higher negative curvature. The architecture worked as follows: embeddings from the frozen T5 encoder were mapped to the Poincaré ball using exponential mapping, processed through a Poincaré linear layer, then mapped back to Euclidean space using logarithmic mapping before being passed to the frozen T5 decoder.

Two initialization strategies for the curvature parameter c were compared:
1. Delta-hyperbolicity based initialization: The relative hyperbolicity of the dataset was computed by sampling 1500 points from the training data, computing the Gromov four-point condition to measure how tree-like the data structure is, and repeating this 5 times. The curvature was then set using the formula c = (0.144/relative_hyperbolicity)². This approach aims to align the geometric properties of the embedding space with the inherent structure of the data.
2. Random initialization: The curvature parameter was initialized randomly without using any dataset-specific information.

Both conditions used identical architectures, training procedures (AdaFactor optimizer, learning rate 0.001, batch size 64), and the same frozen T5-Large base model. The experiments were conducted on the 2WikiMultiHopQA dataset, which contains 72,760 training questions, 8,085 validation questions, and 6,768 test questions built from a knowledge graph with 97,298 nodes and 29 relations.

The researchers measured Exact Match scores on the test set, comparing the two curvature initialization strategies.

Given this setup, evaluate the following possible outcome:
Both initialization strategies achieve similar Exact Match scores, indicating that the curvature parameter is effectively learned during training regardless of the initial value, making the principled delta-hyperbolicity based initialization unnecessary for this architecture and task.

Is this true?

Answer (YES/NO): NO